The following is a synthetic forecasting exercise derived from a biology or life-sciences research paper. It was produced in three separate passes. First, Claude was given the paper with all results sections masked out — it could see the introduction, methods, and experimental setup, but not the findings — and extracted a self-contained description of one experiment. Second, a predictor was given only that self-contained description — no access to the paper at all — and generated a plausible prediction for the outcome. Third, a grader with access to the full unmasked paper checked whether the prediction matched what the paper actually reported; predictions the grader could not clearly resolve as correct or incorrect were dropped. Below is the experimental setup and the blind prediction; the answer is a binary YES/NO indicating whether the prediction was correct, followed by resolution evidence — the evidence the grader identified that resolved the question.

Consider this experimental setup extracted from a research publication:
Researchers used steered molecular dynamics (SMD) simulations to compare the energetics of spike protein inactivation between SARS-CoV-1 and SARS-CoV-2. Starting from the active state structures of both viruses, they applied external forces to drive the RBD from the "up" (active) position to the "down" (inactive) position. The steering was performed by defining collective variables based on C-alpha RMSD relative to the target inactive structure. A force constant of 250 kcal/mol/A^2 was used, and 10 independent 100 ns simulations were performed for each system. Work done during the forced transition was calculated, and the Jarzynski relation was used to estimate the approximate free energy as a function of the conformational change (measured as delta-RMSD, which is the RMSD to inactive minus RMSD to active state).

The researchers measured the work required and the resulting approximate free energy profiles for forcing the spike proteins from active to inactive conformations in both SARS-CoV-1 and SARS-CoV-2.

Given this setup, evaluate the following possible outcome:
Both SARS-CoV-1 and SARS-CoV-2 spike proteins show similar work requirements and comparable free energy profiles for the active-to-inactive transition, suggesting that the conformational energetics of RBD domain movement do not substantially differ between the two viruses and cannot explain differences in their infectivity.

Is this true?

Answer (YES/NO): NO